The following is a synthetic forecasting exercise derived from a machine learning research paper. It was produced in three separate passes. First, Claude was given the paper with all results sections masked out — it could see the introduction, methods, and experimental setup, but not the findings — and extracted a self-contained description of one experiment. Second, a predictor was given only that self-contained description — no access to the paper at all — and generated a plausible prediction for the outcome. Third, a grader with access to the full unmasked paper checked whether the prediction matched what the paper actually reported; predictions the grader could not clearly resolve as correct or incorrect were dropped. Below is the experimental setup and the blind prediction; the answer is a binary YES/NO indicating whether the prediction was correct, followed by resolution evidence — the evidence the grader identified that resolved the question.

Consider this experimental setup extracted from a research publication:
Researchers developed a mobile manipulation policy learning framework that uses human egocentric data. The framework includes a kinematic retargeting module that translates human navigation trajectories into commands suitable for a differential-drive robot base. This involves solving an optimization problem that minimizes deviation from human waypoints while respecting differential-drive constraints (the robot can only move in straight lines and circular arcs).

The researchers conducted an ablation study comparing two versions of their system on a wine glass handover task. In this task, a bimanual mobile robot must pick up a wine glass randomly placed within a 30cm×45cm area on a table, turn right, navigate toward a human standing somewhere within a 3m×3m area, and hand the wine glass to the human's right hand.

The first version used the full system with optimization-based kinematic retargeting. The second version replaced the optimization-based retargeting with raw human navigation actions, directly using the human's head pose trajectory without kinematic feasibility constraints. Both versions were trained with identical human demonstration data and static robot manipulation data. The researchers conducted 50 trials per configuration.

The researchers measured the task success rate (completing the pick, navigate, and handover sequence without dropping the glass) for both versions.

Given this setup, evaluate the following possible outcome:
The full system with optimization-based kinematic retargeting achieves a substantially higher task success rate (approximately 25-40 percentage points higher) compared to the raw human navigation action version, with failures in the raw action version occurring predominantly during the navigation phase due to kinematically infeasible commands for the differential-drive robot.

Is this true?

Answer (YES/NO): YES